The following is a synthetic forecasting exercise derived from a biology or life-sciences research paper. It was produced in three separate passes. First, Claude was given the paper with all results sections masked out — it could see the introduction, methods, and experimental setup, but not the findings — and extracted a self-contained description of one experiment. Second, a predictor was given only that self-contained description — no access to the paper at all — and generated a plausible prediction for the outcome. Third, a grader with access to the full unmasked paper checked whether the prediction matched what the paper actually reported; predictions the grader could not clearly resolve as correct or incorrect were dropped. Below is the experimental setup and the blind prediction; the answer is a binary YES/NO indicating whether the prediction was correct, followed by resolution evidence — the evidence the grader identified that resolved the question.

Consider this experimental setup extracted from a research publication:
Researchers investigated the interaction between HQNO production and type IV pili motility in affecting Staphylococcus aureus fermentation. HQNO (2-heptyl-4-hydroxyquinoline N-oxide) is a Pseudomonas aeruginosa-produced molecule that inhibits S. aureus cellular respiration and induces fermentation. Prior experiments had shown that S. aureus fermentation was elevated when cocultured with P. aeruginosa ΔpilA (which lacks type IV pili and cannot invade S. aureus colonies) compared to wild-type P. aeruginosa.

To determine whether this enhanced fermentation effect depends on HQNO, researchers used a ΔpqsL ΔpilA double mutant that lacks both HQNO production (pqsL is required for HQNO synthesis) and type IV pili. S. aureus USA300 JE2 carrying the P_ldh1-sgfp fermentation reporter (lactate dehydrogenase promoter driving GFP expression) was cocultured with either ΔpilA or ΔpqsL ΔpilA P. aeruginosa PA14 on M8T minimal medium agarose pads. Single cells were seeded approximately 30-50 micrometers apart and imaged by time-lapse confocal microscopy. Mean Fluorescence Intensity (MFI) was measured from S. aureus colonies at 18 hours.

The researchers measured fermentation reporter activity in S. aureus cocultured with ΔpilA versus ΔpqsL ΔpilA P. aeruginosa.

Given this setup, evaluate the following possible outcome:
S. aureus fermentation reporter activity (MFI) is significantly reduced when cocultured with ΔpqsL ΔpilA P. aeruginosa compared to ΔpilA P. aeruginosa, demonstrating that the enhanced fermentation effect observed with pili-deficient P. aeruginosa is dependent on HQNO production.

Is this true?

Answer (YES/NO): YES